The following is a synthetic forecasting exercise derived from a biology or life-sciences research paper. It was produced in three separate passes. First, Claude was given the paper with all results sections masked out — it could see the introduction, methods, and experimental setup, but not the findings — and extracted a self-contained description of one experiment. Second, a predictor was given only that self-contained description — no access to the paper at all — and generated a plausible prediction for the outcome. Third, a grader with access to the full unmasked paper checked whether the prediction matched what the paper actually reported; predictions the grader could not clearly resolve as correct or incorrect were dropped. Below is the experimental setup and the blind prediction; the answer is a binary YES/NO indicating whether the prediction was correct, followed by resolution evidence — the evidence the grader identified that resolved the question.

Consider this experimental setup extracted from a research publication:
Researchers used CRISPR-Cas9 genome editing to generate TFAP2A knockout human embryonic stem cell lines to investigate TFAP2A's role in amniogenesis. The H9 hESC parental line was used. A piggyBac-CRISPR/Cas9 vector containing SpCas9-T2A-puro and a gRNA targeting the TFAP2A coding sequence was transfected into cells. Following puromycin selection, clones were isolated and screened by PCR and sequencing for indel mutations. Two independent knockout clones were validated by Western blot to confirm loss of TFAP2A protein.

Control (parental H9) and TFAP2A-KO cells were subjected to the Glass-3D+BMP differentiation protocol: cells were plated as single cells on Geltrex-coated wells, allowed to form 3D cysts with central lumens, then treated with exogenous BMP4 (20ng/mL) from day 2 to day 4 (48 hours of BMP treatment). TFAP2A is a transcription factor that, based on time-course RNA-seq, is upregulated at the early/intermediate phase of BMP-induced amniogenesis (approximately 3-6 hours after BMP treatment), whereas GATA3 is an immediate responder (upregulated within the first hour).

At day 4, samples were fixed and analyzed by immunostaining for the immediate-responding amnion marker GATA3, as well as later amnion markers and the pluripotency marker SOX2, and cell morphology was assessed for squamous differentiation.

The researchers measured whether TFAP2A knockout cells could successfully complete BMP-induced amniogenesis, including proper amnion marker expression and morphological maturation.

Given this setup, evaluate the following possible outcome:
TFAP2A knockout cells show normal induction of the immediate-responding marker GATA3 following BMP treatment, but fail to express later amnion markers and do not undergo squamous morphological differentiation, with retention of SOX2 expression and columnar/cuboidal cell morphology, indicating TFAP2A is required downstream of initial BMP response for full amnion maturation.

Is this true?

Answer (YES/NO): NO